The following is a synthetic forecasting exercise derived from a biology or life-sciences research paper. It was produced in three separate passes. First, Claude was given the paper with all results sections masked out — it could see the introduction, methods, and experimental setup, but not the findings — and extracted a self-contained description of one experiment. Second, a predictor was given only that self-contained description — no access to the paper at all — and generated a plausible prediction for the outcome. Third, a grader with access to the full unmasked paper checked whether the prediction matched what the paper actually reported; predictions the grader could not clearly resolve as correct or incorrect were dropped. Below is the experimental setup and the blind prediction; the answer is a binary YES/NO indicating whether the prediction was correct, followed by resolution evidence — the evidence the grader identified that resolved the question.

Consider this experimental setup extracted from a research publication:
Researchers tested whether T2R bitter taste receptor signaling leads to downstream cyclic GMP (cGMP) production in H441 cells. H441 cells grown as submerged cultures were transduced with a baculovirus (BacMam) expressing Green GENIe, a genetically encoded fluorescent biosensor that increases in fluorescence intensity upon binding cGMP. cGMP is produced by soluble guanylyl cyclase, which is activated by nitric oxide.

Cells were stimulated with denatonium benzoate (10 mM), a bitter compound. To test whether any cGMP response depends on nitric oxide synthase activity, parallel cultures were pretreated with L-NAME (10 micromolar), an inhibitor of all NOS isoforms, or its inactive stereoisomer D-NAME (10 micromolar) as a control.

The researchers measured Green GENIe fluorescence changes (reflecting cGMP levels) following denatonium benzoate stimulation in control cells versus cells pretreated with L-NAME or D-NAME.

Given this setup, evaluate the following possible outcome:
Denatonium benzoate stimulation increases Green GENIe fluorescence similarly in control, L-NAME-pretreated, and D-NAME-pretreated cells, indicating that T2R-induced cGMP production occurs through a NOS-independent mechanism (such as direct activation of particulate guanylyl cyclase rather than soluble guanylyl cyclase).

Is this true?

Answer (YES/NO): NO